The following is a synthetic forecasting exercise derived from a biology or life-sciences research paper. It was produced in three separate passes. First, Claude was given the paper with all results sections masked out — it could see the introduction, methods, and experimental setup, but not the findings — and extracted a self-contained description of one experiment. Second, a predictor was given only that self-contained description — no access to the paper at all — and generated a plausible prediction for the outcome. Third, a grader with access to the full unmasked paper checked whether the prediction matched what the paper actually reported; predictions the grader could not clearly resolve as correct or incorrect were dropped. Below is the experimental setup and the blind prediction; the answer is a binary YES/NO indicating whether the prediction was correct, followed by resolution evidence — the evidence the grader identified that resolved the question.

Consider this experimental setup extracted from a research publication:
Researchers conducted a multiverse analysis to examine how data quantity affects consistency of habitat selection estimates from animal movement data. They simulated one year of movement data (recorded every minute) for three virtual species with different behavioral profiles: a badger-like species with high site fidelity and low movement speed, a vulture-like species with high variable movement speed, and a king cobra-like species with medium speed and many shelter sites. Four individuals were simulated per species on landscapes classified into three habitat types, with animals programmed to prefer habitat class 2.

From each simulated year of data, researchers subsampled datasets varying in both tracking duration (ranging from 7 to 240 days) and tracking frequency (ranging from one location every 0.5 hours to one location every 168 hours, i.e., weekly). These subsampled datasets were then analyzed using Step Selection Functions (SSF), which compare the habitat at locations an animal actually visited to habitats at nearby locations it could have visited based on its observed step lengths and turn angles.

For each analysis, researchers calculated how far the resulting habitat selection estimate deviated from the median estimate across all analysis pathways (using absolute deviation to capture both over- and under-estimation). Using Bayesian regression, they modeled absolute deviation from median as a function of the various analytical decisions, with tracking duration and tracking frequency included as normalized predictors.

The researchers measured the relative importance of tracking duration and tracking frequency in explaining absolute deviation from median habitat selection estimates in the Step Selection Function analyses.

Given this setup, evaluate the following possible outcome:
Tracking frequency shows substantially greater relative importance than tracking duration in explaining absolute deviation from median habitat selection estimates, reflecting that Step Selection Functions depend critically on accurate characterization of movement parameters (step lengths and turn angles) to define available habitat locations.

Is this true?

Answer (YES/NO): YES